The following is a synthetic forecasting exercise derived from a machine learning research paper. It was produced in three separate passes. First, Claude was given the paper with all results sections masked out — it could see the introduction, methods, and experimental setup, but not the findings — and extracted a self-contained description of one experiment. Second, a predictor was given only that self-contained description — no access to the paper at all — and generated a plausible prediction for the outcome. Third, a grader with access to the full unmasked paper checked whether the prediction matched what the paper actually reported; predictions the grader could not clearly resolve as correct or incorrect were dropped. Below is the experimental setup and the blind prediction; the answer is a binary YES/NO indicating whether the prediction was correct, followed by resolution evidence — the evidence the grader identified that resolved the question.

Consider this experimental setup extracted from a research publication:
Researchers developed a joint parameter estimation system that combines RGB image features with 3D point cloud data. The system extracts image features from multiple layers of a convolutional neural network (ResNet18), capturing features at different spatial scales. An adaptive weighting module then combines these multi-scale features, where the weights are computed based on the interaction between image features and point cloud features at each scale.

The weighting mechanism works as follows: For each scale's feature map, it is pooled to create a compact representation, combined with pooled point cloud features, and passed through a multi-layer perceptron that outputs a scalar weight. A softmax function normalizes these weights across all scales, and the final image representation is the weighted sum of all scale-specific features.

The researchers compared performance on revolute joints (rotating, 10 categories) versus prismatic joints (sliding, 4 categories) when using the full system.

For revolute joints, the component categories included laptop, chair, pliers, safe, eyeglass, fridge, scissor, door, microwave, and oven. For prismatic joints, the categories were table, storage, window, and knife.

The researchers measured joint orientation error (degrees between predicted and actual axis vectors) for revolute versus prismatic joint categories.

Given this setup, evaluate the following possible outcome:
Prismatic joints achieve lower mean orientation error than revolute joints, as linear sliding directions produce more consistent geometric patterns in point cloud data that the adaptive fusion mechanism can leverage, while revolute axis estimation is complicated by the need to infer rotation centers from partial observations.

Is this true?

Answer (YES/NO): NO